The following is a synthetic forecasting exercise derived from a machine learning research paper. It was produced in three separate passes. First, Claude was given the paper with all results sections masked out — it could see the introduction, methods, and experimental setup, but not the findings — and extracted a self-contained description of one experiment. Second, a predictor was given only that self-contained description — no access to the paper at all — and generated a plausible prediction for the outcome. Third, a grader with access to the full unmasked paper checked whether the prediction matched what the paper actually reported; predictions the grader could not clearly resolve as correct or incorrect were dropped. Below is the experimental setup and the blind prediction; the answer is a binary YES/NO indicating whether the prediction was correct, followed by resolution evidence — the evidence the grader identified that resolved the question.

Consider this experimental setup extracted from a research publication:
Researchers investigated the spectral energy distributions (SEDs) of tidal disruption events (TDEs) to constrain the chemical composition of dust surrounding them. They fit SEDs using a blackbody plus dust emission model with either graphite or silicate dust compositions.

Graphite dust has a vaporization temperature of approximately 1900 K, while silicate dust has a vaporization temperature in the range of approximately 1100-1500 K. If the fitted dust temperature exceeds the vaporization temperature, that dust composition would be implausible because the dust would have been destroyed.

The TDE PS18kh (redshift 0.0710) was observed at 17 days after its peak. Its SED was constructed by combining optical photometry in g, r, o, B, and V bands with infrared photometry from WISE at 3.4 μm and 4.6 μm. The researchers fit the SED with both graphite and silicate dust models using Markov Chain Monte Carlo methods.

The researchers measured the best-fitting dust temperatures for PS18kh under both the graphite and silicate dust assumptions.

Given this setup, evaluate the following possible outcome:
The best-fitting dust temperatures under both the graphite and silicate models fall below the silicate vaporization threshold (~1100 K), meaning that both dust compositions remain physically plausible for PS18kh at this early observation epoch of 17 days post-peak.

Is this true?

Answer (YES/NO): YES